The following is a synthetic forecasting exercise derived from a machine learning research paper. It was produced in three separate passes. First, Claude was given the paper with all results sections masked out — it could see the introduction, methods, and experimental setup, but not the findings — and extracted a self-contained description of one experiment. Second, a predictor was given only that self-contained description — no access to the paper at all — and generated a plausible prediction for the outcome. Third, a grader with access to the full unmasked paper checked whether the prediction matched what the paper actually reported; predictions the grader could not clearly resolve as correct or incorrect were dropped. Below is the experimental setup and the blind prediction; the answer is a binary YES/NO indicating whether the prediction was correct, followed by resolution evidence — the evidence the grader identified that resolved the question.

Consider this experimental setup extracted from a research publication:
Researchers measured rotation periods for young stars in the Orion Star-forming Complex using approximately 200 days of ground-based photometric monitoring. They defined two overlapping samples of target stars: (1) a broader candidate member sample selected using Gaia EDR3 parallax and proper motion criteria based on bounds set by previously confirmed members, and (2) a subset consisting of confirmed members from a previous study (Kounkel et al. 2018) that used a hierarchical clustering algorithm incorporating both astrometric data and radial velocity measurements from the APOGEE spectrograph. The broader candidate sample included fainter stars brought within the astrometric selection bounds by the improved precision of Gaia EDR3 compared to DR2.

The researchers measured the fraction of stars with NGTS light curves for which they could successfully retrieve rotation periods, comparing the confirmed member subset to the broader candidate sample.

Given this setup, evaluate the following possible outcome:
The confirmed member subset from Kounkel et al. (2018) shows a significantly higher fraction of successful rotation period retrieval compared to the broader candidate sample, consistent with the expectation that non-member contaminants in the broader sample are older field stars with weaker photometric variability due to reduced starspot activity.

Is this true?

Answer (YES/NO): YES